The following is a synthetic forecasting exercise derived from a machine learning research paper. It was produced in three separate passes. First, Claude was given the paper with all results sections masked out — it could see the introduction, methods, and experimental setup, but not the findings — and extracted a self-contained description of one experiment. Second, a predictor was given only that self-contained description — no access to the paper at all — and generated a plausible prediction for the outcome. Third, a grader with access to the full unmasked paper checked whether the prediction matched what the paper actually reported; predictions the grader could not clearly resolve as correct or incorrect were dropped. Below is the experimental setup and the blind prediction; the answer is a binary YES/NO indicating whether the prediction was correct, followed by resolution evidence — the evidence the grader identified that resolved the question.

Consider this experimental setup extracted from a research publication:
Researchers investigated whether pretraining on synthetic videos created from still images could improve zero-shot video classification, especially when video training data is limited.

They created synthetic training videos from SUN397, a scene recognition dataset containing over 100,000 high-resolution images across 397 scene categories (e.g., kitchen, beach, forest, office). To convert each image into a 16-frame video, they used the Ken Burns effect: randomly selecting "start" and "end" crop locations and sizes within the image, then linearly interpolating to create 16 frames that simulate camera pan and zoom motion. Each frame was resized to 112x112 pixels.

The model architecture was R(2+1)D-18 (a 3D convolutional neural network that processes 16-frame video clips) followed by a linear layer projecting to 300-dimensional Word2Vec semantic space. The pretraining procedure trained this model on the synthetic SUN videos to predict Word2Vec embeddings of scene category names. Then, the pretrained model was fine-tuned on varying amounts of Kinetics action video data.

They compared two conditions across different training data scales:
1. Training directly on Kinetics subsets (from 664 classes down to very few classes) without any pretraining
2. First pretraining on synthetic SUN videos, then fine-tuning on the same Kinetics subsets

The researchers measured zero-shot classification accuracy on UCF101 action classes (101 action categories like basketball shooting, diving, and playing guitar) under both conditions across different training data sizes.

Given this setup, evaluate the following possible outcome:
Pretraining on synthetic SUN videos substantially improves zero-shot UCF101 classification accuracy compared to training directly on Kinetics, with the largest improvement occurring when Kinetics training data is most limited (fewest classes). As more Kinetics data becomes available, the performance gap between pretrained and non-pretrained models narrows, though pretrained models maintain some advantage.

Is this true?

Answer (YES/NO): YES